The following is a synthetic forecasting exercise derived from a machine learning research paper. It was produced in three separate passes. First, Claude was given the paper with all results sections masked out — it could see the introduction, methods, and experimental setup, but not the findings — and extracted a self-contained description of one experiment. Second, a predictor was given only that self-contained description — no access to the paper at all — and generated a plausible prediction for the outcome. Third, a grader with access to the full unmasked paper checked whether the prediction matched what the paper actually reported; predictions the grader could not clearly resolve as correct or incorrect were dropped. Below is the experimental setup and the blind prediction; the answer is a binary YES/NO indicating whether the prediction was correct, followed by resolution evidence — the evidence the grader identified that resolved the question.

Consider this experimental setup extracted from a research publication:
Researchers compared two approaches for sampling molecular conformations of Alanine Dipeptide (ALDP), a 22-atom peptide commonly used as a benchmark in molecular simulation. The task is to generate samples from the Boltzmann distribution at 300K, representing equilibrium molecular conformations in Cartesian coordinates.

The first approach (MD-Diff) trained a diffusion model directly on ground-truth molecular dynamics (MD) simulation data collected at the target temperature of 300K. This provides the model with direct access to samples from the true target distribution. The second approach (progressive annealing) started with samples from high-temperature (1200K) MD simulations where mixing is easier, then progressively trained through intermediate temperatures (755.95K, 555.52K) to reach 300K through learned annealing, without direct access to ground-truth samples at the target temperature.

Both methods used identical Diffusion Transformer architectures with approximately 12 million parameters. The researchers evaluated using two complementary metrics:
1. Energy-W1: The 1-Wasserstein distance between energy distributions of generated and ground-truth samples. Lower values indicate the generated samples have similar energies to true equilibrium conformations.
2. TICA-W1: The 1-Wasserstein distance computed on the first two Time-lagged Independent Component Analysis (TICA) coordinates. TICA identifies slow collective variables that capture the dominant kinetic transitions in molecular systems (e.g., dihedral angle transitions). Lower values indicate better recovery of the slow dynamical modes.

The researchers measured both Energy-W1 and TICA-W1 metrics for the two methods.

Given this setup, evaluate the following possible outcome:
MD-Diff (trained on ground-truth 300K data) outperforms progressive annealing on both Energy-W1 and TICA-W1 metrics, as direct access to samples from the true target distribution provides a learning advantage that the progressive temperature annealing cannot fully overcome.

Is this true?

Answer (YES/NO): NO